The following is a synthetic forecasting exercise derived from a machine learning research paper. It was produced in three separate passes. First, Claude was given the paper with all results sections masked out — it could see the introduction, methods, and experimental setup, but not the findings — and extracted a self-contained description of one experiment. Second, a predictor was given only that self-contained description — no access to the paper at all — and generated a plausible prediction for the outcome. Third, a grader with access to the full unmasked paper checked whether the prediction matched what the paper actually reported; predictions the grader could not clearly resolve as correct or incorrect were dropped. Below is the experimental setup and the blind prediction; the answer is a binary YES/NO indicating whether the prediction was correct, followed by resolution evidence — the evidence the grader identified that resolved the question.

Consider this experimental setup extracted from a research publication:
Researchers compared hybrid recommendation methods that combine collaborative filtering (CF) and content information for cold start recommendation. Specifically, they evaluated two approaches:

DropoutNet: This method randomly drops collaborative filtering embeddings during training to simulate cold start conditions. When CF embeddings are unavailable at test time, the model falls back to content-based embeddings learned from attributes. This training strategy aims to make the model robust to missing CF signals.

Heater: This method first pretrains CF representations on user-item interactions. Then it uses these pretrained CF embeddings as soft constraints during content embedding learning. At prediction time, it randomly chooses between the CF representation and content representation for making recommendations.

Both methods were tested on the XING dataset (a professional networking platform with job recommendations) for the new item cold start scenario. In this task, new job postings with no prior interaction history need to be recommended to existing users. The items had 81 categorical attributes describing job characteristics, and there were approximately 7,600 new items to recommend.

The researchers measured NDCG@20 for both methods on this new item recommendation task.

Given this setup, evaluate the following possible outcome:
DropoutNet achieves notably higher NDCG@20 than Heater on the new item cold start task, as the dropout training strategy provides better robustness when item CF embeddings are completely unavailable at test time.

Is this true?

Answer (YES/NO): NO